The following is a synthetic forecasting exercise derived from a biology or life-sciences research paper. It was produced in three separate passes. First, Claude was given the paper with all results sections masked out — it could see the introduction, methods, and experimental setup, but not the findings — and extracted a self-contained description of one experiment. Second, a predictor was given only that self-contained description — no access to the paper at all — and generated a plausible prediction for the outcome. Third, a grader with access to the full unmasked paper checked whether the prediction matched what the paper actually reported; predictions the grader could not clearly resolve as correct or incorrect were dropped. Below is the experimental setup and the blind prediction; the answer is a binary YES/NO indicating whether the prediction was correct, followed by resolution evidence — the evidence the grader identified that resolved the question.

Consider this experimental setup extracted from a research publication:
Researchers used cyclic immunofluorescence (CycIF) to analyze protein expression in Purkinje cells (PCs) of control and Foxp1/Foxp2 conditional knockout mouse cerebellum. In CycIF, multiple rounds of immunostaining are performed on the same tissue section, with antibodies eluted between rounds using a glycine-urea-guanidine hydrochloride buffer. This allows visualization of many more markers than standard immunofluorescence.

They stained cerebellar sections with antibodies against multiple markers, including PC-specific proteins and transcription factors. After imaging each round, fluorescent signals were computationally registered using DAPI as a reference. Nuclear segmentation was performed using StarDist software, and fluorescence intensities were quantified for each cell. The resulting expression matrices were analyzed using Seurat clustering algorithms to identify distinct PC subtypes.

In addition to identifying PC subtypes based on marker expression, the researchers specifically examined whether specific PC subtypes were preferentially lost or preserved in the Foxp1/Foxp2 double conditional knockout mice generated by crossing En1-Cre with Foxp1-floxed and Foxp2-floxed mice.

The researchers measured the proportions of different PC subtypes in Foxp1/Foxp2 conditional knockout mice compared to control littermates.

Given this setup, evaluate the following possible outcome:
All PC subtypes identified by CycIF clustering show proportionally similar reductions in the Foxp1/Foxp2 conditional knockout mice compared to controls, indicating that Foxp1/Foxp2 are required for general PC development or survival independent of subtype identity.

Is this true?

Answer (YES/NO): NO